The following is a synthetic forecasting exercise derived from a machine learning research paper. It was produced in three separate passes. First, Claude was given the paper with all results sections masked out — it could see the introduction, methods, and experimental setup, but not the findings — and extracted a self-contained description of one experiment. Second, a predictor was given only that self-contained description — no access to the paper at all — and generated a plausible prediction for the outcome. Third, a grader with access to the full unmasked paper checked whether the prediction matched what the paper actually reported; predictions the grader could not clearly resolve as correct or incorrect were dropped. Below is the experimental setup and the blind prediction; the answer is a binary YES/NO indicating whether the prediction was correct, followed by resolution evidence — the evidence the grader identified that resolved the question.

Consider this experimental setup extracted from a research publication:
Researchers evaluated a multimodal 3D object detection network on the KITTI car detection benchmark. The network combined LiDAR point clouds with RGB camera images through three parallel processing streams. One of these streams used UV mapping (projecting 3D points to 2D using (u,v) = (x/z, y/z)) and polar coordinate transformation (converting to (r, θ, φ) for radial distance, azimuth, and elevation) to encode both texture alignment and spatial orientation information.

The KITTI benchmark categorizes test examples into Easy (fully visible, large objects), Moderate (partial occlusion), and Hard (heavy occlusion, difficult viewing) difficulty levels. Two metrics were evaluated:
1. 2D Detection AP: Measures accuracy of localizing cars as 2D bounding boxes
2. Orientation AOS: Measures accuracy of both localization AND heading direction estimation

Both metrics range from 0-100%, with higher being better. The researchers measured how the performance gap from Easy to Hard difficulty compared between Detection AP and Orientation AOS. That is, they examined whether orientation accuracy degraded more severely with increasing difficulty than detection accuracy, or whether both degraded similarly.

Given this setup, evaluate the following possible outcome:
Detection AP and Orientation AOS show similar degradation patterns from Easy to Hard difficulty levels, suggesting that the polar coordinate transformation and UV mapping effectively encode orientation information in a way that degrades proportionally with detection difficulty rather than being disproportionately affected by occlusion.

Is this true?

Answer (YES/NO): YES